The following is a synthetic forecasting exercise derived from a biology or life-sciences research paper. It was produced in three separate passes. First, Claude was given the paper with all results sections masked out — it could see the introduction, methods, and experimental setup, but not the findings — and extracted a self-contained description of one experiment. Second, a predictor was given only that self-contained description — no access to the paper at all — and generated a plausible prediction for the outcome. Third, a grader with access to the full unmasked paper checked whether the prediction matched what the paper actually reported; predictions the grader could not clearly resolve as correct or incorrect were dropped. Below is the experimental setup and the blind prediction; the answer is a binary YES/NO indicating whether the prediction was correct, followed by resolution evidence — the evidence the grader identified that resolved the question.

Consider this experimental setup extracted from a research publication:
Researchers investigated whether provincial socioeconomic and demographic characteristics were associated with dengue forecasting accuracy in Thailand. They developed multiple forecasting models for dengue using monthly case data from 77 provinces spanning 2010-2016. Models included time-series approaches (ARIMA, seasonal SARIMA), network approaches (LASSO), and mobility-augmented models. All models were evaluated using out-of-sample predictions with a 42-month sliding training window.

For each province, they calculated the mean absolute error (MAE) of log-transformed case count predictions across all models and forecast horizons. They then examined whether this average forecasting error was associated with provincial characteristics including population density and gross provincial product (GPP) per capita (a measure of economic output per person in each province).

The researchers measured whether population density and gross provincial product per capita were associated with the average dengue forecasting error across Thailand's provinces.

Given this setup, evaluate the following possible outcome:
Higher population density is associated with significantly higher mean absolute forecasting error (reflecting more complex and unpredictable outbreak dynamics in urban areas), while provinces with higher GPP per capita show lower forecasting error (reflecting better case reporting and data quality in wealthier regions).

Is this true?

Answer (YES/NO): NO